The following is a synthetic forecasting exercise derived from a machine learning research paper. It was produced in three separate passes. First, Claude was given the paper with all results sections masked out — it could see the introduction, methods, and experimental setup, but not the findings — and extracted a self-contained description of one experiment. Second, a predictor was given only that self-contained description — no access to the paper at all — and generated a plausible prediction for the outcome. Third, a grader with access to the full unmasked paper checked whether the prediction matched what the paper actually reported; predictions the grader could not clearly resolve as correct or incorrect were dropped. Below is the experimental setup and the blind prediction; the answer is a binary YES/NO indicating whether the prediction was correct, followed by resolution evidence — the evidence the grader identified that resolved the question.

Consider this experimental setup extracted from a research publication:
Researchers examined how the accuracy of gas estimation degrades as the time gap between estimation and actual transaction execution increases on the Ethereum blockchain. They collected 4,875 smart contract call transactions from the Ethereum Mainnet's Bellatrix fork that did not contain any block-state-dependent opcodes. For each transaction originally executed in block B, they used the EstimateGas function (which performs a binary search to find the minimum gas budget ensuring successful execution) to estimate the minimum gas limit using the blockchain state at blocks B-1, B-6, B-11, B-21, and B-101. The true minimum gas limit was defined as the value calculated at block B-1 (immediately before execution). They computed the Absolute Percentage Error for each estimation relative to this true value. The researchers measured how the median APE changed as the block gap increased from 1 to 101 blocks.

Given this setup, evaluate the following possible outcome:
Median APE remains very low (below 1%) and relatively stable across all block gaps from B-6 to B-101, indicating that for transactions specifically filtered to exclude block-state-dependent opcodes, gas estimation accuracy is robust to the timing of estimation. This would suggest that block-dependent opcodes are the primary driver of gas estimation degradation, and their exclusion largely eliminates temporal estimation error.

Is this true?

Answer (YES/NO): YES